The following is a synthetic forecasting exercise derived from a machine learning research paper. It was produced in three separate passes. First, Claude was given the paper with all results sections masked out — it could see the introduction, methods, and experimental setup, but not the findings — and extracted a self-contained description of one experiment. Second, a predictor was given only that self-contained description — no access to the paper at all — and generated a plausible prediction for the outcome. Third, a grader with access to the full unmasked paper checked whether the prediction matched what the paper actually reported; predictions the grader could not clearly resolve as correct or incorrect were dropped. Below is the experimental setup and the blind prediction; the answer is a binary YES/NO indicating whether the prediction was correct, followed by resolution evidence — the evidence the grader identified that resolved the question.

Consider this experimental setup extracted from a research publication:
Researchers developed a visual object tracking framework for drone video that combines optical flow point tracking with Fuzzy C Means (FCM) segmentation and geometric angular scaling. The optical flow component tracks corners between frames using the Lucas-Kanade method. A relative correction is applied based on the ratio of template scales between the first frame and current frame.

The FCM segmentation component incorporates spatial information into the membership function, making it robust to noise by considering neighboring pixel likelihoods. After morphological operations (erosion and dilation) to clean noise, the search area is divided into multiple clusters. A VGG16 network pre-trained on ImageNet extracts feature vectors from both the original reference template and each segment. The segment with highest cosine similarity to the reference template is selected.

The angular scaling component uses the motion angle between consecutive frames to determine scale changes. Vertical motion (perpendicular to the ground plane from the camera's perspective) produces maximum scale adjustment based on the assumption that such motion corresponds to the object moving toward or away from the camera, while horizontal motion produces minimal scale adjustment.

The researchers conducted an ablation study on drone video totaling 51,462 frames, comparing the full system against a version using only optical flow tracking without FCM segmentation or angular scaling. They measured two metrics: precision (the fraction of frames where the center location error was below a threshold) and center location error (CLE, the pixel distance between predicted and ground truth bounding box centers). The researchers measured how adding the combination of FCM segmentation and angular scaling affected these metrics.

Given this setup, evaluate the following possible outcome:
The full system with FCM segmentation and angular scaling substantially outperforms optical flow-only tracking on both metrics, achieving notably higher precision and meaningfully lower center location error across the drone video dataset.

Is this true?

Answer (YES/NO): YES